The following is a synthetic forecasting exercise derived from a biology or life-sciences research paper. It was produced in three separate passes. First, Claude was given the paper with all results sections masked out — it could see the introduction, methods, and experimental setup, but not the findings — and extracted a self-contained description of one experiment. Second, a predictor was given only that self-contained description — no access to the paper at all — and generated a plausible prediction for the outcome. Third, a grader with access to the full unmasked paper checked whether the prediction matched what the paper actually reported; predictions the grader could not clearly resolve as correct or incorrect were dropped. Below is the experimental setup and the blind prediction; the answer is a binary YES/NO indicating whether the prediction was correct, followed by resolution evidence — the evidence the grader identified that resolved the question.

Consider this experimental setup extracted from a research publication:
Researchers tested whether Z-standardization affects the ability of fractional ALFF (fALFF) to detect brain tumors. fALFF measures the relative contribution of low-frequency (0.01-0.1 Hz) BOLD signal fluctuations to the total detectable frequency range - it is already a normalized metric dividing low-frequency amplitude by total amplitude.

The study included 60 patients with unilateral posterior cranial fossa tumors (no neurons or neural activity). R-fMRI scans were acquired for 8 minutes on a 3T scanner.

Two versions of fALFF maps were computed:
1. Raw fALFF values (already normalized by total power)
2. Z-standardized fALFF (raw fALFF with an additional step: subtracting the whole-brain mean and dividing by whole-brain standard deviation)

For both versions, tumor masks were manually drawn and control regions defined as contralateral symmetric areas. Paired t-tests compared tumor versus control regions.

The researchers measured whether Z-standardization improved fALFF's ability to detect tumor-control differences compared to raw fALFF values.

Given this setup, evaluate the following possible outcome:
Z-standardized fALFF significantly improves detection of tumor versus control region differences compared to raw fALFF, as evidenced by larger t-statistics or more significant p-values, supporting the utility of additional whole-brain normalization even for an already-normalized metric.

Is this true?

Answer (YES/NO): NO